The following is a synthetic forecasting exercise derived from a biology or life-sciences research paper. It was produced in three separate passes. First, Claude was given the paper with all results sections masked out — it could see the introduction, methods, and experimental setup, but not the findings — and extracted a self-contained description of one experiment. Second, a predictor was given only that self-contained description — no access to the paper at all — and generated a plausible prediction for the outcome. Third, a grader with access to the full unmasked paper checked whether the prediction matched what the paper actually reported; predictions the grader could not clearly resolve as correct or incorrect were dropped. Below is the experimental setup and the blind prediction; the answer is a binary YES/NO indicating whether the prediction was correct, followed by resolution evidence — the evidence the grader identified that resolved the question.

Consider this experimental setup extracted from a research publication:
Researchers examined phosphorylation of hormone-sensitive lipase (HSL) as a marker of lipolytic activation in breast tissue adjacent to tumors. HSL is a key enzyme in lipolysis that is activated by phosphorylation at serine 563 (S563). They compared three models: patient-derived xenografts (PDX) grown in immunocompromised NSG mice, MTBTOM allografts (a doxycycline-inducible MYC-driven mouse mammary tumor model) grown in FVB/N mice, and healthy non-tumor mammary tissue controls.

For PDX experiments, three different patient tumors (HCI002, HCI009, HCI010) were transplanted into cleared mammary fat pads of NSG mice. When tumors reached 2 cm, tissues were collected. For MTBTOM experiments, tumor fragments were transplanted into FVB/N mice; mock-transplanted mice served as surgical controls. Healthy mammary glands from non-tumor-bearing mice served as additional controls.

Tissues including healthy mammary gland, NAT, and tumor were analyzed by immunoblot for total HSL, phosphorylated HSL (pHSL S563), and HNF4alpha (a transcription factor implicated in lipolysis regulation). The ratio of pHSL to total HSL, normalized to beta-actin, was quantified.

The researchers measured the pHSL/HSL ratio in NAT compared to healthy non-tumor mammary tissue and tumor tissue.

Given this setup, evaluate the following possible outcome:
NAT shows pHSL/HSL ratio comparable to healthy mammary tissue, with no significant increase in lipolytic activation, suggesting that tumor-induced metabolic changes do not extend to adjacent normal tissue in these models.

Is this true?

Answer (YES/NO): NO